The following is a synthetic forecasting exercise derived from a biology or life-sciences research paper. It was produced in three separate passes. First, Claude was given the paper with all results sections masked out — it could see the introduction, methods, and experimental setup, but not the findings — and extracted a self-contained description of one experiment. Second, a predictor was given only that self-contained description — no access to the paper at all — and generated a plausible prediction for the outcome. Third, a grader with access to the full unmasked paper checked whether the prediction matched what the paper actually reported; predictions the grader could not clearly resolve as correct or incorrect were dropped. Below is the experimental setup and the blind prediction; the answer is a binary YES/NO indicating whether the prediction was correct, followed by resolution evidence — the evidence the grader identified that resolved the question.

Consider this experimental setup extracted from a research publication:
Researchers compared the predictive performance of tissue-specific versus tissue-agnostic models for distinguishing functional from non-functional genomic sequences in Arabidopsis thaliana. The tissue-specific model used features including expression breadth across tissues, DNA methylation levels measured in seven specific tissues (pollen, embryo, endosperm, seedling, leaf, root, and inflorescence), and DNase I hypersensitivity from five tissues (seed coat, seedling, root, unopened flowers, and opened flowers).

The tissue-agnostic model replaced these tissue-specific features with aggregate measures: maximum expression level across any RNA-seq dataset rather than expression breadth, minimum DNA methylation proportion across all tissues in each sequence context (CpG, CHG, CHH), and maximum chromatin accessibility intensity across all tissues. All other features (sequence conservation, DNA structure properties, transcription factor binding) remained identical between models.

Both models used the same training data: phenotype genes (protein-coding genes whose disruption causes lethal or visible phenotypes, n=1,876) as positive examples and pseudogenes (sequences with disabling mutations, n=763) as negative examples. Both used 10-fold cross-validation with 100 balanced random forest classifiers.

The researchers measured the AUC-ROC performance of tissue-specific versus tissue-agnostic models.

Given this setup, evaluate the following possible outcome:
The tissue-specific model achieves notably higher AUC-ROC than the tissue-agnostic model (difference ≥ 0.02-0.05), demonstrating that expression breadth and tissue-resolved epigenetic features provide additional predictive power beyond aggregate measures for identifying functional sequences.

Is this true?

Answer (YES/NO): NO